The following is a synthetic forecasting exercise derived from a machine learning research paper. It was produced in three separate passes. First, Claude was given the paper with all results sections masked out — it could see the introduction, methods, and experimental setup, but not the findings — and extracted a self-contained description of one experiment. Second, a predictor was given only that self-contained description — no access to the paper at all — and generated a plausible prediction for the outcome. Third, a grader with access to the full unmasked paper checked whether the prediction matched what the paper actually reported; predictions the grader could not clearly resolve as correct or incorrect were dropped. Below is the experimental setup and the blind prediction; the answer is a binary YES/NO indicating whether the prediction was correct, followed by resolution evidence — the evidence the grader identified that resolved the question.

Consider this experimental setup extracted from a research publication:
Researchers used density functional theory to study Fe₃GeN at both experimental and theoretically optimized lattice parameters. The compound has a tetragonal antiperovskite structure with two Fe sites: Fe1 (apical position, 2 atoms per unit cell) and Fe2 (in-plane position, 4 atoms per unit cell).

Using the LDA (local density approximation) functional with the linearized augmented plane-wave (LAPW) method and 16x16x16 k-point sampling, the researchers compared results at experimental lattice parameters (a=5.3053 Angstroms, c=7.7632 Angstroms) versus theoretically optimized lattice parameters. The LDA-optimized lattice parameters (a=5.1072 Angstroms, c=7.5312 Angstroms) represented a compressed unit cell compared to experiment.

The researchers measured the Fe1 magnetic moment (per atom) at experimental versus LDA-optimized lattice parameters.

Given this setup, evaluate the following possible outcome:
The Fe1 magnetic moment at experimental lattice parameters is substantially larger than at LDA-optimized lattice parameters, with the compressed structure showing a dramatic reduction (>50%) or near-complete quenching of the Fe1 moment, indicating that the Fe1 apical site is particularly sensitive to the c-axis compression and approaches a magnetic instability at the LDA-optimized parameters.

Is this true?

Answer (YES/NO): NO